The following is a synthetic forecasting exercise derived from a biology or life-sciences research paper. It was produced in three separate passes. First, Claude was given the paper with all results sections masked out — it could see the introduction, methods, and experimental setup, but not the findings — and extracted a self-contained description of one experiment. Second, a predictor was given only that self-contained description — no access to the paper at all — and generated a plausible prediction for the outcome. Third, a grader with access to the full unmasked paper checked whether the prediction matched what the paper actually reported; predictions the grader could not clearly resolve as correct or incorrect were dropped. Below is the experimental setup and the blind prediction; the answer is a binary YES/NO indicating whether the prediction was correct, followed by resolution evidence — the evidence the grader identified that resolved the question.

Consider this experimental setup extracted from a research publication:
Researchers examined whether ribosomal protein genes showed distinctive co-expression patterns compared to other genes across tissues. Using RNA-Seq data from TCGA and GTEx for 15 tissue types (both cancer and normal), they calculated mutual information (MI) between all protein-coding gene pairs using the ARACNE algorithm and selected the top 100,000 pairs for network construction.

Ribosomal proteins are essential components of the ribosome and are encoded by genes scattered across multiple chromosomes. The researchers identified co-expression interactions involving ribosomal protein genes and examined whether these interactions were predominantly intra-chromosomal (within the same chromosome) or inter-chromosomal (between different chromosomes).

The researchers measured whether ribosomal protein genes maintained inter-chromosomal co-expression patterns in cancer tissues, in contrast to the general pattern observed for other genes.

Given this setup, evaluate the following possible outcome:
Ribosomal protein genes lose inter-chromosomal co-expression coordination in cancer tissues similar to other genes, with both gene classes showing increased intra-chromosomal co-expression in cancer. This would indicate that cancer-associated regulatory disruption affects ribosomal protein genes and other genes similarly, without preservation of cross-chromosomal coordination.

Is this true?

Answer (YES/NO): NO